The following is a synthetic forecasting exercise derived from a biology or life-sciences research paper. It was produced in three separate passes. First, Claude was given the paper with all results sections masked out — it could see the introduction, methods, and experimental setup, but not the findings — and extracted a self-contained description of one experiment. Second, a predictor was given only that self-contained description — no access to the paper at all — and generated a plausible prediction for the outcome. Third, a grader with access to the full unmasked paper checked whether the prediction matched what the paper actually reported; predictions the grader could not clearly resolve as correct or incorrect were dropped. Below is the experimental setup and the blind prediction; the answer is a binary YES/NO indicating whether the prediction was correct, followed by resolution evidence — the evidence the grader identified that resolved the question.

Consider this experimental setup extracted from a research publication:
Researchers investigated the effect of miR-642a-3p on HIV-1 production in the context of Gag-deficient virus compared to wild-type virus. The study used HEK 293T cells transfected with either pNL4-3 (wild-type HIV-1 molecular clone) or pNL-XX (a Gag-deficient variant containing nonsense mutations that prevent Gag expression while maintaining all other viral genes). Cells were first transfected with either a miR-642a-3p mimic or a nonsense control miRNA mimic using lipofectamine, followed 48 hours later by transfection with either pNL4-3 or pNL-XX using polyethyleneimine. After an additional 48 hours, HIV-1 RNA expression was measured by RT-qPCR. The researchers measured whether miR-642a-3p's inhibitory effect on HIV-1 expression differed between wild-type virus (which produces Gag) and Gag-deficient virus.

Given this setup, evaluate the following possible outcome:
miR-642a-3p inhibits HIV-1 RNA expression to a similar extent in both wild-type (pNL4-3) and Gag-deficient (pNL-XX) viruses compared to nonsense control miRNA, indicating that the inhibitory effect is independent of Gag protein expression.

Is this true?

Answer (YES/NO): NO